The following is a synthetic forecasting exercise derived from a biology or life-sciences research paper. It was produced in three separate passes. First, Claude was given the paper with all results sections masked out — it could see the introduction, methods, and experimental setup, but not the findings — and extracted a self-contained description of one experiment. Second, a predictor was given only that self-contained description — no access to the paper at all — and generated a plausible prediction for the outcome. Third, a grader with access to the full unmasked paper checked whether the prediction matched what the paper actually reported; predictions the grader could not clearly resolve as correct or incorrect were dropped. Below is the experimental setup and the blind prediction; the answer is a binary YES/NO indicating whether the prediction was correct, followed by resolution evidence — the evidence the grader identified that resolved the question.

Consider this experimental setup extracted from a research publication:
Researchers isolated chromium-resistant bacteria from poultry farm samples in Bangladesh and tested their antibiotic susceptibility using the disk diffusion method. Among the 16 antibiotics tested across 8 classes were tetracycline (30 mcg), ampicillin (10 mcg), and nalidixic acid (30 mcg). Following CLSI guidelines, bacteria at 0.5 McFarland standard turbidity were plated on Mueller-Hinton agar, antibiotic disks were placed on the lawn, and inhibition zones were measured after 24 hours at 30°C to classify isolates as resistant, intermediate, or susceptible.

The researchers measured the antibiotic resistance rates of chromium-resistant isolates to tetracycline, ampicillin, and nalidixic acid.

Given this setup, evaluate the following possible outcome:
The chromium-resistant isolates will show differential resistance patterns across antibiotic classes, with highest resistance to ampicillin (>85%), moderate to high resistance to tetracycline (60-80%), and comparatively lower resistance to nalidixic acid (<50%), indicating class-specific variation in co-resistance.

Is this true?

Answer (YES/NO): NO